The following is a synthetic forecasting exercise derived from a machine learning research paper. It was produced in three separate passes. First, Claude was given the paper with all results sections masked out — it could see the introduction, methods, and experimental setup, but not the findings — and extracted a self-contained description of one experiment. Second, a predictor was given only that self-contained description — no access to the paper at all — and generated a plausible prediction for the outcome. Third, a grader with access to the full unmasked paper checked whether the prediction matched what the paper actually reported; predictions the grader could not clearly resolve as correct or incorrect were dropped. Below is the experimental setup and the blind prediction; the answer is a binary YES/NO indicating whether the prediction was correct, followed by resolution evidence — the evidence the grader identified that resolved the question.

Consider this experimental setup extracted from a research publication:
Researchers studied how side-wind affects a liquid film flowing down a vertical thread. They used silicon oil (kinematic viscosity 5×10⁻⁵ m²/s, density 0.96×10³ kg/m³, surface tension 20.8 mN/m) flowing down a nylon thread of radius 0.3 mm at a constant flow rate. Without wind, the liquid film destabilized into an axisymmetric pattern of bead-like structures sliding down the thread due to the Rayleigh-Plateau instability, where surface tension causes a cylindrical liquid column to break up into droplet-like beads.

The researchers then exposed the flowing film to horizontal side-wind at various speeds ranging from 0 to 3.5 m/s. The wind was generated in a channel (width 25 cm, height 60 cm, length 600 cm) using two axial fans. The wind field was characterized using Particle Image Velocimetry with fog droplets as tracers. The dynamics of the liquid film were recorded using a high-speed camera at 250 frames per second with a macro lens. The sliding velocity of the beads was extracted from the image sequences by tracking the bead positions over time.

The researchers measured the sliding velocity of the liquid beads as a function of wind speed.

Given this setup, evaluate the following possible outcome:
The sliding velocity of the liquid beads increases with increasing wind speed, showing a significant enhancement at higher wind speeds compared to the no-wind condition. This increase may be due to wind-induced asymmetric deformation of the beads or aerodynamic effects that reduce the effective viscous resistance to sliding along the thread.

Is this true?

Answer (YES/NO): YES